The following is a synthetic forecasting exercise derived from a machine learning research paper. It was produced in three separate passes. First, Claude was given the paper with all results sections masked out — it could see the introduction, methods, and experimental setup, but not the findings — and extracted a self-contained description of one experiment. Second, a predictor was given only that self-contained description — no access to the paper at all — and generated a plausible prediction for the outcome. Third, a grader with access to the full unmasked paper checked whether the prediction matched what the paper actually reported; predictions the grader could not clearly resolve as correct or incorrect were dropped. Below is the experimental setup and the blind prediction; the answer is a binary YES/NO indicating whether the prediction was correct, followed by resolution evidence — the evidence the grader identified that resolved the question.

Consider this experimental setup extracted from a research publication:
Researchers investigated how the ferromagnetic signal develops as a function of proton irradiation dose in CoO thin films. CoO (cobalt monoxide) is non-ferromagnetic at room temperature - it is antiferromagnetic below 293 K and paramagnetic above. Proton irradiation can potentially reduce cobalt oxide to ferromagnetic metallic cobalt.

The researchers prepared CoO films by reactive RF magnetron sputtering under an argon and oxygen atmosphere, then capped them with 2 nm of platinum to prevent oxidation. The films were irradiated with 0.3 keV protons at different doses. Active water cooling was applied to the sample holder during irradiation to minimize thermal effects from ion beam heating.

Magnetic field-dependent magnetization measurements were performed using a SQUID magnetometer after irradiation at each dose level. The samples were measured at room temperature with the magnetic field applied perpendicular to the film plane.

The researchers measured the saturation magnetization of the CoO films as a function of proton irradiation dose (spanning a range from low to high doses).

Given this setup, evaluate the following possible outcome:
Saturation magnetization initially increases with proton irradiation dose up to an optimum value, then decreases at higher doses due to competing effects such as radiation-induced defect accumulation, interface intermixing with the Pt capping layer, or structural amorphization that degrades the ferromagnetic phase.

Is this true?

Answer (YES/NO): YES